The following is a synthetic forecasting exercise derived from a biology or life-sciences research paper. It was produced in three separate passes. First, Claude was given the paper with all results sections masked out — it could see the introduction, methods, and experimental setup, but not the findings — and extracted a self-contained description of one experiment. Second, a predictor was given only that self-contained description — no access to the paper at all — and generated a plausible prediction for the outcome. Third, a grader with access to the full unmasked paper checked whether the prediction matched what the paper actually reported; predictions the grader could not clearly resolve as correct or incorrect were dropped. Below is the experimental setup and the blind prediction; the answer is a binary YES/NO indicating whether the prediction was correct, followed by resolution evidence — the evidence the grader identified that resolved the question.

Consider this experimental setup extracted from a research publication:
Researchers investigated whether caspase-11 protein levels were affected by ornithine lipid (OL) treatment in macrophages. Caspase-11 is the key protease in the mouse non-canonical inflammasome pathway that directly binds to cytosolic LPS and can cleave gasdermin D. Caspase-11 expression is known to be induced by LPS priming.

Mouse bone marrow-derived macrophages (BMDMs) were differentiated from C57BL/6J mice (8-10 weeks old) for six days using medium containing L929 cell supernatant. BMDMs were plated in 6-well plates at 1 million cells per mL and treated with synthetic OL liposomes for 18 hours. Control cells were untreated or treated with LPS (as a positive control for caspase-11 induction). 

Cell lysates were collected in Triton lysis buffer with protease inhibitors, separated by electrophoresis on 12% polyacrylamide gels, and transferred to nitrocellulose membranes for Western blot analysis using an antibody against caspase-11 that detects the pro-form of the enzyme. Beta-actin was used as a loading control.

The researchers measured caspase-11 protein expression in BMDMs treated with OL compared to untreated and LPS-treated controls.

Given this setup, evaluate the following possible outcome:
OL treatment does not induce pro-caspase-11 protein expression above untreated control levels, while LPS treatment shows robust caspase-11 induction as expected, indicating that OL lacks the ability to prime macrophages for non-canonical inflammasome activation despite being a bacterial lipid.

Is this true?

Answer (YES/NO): NO